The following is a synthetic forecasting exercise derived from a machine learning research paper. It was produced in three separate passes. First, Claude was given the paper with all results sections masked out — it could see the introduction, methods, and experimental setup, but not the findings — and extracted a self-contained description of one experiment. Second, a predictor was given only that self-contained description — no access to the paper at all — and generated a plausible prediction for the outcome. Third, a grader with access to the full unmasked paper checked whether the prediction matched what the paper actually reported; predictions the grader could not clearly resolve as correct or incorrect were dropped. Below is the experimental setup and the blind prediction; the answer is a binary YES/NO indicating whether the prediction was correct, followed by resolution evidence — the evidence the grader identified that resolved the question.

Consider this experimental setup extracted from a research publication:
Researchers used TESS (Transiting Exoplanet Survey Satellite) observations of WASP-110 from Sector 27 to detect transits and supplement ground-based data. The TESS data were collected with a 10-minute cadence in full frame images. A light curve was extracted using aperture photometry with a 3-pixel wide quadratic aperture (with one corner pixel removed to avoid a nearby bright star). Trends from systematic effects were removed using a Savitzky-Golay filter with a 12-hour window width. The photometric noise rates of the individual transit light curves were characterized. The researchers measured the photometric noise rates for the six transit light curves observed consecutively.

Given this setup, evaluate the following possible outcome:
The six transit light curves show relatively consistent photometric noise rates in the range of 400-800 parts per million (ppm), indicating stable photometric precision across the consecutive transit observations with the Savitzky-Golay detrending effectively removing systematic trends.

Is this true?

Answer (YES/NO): NO